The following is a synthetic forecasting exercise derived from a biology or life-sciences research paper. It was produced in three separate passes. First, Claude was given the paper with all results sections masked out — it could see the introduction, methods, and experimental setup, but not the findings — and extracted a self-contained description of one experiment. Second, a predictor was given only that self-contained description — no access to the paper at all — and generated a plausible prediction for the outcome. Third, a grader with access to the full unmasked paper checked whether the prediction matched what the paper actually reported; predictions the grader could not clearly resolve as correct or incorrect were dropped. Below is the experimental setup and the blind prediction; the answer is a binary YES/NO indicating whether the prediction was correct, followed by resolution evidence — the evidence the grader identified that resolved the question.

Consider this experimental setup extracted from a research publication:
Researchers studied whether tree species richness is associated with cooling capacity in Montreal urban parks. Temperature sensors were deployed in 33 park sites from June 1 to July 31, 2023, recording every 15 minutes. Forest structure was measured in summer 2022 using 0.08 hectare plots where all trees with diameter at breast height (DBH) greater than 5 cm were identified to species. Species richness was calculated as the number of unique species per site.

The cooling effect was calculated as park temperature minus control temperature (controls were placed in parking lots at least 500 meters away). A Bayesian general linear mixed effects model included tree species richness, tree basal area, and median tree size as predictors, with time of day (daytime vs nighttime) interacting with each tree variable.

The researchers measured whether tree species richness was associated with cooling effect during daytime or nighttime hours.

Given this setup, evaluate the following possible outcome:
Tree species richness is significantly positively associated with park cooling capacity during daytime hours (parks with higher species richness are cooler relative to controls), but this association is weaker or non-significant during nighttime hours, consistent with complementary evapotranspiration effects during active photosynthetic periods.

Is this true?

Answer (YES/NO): NO